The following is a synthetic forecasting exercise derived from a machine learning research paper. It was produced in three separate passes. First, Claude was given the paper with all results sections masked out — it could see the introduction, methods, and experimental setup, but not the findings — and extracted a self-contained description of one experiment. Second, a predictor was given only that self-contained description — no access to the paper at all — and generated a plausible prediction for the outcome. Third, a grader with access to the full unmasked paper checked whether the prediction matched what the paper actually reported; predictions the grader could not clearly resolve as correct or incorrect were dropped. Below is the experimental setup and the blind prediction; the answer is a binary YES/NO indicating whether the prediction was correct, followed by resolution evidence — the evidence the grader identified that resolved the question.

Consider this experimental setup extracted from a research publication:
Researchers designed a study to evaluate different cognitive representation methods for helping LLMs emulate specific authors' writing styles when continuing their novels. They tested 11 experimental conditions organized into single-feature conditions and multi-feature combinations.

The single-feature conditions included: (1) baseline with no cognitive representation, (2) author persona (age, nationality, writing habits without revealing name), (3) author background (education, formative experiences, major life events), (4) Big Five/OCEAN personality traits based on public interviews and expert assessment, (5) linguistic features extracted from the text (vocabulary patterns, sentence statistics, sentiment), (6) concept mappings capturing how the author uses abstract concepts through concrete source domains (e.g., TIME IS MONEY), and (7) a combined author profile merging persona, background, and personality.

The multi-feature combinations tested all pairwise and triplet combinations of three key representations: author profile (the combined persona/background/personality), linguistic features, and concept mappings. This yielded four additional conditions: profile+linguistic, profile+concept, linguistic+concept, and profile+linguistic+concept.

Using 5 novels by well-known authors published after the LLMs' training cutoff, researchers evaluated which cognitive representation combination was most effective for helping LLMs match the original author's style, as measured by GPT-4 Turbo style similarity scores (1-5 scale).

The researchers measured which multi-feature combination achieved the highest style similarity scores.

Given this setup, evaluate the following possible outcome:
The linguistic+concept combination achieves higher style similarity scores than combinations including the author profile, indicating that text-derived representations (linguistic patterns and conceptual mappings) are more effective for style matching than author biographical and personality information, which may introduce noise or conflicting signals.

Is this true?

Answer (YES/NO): YES